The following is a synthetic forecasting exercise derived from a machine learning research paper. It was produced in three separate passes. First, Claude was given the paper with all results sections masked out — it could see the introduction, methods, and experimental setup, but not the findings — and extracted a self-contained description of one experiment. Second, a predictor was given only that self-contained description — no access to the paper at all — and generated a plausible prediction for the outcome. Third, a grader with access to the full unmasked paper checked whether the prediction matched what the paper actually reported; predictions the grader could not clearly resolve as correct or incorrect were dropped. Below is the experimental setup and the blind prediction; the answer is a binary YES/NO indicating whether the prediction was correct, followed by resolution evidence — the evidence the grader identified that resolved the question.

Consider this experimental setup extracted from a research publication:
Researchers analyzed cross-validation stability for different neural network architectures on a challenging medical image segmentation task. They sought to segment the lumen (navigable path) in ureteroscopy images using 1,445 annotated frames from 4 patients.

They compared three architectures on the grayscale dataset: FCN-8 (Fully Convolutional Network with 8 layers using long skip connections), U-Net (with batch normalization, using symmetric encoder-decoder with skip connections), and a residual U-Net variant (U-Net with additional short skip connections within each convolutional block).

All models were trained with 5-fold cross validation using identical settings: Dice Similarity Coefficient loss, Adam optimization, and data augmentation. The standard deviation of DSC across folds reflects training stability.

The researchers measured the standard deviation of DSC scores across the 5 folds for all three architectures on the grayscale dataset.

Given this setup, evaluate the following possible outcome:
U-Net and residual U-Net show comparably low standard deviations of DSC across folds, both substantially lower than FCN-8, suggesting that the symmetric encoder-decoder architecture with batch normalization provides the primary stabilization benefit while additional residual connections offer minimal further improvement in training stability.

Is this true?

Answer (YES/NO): NO